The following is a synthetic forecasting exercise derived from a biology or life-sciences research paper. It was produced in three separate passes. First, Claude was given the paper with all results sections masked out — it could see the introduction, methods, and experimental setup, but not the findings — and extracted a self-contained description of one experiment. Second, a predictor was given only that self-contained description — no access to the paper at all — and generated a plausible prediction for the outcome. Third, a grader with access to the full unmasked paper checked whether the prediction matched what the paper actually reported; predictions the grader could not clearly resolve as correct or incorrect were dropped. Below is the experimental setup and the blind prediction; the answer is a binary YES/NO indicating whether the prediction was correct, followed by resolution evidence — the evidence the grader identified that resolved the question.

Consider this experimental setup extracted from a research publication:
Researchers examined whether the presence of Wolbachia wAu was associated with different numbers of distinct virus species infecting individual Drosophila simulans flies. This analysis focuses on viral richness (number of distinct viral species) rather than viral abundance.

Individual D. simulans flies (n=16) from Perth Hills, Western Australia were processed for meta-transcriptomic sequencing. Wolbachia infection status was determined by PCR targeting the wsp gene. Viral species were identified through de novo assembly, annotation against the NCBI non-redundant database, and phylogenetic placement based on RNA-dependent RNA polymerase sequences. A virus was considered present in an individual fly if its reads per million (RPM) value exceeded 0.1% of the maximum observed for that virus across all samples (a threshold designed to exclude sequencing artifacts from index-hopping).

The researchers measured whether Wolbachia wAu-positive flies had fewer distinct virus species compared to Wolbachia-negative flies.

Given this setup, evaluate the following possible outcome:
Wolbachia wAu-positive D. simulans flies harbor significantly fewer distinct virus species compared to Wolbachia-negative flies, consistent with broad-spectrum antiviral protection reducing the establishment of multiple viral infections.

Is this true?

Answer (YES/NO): NO